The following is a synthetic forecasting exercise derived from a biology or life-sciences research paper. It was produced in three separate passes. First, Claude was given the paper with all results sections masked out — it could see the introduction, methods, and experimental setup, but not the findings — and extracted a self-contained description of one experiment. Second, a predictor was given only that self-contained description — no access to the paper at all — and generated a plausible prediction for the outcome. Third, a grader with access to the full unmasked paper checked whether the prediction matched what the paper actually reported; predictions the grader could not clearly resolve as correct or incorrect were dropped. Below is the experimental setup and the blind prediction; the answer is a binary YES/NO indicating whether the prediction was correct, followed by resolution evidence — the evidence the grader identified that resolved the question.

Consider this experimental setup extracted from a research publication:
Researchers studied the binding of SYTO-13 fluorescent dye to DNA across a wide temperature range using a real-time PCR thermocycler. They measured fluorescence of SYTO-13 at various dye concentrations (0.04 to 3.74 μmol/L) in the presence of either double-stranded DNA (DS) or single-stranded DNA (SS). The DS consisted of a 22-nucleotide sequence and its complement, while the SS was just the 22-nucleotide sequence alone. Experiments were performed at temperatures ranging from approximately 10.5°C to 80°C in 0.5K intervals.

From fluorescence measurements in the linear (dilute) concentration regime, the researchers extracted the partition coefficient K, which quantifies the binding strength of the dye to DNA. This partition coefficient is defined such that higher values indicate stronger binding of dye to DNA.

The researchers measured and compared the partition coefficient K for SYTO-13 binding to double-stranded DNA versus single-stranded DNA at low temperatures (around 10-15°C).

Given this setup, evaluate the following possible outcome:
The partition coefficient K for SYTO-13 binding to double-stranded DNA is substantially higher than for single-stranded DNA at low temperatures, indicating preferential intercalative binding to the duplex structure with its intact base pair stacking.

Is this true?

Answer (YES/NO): NO